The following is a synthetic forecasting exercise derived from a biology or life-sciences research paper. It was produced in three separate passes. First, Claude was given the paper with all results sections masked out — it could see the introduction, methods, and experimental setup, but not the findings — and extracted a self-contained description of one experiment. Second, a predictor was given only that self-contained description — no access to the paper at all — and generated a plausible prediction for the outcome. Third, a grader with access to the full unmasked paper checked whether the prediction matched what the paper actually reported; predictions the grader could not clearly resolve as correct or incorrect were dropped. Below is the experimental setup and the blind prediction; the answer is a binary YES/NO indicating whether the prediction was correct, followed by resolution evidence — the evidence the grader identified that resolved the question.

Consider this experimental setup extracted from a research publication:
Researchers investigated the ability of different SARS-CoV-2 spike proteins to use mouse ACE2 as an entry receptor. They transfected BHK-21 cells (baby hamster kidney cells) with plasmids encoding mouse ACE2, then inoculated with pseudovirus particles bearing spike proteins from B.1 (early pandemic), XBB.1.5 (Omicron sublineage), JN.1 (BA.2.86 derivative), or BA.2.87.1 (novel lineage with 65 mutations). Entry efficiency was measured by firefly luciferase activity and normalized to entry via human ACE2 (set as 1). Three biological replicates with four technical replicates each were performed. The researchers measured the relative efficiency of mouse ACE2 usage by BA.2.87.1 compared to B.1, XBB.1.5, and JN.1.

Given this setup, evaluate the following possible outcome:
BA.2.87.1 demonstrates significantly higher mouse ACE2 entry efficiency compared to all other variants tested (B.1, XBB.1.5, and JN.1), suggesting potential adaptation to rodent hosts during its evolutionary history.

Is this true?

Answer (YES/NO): NO